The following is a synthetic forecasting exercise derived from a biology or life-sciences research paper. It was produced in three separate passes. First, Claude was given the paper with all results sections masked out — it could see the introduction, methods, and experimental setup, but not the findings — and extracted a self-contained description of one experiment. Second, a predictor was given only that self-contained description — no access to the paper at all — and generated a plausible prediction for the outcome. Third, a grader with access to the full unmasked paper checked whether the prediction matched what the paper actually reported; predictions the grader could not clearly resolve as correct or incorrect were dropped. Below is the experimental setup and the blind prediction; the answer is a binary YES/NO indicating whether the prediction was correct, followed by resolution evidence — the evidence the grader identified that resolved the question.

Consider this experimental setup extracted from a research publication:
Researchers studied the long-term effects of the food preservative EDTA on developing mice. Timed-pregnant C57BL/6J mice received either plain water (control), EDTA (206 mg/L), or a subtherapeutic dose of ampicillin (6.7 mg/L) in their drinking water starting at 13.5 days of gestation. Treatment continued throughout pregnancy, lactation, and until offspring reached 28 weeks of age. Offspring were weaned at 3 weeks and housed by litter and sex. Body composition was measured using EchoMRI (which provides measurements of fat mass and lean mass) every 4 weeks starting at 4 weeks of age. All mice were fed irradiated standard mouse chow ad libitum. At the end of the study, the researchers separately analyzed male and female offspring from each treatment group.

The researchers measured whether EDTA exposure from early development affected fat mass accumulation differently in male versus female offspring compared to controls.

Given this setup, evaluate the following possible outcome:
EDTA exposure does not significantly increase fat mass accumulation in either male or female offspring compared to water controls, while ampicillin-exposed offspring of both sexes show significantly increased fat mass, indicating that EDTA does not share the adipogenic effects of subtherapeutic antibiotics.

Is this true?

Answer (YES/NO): NO